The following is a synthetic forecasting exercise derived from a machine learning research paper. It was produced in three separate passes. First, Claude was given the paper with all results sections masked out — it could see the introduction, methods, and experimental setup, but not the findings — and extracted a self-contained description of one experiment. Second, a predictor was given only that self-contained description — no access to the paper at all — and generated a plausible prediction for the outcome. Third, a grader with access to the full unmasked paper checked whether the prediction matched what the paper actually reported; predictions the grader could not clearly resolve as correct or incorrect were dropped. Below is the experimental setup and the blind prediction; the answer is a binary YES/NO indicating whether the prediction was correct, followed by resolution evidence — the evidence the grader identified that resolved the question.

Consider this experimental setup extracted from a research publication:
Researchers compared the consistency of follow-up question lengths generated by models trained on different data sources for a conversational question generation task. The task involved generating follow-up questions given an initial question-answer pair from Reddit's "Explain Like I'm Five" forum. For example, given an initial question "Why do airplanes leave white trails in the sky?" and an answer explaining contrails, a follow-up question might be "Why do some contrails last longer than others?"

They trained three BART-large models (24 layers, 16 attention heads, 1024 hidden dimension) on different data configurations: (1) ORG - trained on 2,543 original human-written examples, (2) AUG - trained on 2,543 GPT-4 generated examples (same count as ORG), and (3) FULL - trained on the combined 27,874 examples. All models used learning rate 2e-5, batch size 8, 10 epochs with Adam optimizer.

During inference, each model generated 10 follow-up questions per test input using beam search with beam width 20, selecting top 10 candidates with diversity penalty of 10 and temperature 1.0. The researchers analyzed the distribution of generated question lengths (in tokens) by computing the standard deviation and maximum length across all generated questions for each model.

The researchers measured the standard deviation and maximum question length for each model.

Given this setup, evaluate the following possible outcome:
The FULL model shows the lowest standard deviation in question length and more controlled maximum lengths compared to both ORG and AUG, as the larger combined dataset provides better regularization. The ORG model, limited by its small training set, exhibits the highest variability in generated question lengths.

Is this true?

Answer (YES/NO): NO